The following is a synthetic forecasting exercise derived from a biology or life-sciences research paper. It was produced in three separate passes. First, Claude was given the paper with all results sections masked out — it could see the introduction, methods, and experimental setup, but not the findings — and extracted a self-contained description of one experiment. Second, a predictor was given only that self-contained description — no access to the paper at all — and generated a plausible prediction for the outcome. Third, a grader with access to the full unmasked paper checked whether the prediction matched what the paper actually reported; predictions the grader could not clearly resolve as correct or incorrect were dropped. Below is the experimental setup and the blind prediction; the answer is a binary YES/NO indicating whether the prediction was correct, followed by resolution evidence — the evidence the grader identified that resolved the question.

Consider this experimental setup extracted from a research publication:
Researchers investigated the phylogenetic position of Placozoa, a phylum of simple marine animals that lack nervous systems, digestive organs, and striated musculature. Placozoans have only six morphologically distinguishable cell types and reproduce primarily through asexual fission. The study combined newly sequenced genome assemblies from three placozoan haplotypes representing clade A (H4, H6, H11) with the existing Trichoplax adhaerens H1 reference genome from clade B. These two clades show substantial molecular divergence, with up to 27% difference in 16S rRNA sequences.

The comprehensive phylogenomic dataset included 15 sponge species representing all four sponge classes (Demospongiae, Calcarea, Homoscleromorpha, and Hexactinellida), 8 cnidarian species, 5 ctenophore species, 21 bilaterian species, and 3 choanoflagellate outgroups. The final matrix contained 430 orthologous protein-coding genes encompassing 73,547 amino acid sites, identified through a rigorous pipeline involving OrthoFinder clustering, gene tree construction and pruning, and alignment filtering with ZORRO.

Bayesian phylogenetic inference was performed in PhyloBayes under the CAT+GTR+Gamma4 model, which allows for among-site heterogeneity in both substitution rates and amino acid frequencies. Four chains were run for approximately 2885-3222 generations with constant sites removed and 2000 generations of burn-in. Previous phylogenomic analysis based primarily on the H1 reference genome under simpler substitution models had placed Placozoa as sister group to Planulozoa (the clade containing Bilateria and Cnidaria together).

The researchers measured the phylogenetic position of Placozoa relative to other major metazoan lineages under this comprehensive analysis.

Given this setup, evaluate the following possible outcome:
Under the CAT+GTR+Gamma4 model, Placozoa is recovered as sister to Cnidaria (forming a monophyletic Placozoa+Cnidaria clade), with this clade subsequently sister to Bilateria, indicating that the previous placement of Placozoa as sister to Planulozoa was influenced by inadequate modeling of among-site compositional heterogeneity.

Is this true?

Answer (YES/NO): YES